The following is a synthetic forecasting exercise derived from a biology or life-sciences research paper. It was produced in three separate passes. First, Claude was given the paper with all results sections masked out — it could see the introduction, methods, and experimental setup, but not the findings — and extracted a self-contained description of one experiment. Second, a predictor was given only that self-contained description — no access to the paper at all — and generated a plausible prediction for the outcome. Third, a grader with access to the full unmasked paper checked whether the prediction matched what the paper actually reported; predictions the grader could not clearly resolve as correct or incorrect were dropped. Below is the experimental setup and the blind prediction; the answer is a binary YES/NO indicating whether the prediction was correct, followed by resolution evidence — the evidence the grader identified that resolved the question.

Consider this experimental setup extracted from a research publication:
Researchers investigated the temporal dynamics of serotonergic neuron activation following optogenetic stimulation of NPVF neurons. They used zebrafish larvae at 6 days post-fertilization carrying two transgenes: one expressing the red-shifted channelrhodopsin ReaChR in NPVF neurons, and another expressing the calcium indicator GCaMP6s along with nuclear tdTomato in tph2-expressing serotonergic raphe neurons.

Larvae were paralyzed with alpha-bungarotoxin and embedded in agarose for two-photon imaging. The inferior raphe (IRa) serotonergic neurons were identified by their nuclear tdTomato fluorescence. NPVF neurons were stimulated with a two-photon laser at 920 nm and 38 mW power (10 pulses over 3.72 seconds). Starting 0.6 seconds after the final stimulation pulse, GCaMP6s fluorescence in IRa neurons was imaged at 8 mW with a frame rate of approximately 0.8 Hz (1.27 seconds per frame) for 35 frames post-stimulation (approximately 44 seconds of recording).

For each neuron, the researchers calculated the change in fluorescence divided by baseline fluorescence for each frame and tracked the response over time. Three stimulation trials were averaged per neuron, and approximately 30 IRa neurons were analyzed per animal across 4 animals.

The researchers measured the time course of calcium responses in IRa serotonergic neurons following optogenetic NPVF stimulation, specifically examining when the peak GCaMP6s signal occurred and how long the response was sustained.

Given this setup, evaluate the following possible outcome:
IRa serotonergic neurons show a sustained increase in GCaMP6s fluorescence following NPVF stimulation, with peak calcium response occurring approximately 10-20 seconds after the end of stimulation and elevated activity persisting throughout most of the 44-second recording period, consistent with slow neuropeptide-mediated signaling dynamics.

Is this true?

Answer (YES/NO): NO